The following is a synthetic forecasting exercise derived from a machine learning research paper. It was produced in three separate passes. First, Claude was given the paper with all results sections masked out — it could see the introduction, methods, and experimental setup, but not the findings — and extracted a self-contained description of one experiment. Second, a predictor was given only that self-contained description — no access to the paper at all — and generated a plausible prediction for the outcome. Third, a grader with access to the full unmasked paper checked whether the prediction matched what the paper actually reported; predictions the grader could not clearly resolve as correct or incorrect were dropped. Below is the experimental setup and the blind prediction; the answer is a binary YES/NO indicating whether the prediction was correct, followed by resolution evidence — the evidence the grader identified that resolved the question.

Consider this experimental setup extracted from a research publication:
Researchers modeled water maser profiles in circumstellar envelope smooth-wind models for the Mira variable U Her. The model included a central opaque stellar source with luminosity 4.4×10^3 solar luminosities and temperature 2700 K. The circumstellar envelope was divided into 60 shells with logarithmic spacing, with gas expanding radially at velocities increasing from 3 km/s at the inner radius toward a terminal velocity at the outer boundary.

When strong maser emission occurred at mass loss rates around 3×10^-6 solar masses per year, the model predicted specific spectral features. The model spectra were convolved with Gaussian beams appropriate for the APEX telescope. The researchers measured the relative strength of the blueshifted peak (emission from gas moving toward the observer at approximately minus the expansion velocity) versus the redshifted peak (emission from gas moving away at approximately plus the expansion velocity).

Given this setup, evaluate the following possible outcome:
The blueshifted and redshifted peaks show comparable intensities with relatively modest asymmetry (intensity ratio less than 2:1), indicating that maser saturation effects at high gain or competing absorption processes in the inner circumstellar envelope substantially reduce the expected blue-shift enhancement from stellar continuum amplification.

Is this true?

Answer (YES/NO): NO